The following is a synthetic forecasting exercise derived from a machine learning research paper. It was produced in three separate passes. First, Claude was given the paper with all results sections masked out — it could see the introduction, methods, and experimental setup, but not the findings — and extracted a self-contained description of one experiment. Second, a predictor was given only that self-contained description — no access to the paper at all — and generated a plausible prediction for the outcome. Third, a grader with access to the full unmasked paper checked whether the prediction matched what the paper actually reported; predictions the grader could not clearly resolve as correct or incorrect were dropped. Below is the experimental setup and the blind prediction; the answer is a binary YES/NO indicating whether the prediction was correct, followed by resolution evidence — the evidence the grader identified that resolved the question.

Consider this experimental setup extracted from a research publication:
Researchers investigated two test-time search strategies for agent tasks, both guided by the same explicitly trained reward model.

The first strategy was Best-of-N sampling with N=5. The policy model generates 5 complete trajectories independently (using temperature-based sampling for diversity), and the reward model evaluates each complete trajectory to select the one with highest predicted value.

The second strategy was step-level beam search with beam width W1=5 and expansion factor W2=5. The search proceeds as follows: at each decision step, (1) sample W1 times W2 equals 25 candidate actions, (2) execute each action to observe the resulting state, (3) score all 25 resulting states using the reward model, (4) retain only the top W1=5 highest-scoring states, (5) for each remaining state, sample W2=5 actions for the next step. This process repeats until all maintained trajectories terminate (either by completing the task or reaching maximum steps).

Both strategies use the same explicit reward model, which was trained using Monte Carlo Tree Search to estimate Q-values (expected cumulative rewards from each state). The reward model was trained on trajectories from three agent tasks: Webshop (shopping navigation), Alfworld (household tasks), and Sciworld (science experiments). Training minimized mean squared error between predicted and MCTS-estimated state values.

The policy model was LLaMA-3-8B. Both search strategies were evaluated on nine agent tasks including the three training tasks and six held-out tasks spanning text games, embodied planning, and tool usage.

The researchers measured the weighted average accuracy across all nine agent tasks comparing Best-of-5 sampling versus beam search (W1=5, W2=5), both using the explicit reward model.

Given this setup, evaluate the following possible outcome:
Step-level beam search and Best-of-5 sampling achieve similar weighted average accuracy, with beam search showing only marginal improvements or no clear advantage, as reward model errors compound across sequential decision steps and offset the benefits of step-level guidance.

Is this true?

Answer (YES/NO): YES